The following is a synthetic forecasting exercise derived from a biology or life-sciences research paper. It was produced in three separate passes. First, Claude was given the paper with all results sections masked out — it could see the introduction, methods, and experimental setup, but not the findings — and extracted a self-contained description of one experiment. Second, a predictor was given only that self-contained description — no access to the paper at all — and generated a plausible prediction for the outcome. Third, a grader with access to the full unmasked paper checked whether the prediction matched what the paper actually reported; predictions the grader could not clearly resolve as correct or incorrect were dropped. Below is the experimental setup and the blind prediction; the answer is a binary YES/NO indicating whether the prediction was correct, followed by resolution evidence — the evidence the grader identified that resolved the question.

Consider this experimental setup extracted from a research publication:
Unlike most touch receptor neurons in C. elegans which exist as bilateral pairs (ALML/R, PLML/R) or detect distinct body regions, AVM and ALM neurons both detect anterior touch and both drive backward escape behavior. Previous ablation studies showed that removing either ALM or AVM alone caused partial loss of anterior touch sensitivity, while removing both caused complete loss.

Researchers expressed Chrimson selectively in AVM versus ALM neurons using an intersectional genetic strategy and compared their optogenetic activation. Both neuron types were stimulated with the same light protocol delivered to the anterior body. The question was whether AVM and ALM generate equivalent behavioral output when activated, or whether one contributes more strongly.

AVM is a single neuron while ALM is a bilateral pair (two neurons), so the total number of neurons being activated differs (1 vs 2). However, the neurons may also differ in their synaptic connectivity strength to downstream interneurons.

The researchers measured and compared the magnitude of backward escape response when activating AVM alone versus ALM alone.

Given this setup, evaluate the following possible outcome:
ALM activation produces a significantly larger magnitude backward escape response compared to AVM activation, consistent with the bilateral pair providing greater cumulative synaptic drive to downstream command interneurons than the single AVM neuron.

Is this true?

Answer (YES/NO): YES